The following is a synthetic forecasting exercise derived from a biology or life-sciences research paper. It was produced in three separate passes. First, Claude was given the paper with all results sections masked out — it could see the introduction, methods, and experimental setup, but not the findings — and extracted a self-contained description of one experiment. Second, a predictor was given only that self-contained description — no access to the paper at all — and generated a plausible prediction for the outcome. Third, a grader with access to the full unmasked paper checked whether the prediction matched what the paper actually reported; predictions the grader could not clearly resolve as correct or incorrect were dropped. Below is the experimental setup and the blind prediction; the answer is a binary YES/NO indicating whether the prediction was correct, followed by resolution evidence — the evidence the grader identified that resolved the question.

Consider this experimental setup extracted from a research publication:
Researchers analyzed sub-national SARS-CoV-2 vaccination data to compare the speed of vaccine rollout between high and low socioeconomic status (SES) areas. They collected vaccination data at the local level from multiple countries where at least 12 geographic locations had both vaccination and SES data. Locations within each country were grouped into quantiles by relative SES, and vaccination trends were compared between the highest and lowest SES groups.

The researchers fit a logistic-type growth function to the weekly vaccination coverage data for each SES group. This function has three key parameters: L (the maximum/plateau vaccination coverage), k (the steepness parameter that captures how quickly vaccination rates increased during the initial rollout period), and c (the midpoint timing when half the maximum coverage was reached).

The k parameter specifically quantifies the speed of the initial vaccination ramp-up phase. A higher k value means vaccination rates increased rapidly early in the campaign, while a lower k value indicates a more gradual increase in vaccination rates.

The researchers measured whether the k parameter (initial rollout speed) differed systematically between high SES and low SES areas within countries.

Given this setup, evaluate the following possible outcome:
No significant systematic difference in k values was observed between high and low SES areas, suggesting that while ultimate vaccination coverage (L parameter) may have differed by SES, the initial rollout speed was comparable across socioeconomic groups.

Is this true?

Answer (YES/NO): YES